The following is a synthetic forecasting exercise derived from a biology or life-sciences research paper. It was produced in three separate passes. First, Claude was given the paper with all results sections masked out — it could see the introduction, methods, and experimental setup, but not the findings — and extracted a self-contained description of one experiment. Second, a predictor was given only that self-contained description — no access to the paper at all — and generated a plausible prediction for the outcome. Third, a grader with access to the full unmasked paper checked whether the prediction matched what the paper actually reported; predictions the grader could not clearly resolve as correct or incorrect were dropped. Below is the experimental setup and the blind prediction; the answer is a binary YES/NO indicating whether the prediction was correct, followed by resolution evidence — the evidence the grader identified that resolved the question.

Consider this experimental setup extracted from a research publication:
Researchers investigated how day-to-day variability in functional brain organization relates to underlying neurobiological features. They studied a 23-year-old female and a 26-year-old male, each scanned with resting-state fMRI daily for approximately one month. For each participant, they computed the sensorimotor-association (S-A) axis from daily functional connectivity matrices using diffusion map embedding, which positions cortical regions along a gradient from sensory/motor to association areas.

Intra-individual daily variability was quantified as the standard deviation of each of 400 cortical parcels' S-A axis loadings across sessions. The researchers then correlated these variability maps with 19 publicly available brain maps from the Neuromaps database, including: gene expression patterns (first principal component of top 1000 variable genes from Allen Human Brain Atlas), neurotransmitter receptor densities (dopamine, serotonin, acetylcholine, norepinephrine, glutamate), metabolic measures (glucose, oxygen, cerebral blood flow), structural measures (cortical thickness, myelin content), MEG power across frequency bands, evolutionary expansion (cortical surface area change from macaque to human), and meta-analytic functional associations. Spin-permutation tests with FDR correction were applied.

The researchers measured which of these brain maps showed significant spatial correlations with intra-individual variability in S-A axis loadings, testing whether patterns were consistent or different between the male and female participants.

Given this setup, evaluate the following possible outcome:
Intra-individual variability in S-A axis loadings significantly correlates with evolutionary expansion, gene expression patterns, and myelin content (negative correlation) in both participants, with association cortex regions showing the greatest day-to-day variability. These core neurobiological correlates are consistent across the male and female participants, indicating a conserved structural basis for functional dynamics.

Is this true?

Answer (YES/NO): NO